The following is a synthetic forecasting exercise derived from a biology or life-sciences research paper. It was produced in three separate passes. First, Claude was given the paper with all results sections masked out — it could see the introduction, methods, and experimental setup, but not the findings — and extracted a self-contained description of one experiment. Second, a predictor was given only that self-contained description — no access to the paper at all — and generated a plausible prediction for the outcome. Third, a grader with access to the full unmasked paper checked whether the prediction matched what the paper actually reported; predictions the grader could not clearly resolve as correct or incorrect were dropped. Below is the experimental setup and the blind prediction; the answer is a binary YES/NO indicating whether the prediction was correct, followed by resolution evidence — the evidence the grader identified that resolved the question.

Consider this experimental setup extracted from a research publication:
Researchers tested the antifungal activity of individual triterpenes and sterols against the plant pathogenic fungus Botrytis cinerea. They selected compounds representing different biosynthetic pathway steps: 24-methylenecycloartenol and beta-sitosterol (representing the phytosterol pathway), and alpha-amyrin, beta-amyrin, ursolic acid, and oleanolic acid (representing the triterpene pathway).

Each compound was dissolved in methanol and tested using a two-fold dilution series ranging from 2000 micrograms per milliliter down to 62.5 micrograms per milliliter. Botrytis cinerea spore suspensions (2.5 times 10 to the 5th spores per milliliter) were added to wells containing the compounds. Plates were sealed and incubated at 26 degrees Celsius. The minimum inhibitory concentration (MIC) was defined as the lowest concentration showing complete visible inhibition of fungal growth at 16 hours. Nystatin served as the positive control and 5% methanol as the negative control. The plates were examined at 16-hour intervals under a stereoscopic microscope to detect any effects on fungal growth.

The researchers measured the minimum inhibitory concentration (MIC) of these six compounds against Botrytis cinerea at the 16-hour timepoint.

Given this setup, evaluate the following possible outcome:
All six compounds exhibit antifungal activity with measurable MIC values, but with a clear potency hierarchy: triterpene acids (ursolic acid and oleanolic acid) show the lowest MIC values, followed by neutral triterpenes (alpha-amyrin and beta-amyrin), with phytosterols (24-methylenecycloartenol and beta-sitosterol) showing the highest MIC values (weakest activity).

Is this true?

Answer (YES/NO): NO